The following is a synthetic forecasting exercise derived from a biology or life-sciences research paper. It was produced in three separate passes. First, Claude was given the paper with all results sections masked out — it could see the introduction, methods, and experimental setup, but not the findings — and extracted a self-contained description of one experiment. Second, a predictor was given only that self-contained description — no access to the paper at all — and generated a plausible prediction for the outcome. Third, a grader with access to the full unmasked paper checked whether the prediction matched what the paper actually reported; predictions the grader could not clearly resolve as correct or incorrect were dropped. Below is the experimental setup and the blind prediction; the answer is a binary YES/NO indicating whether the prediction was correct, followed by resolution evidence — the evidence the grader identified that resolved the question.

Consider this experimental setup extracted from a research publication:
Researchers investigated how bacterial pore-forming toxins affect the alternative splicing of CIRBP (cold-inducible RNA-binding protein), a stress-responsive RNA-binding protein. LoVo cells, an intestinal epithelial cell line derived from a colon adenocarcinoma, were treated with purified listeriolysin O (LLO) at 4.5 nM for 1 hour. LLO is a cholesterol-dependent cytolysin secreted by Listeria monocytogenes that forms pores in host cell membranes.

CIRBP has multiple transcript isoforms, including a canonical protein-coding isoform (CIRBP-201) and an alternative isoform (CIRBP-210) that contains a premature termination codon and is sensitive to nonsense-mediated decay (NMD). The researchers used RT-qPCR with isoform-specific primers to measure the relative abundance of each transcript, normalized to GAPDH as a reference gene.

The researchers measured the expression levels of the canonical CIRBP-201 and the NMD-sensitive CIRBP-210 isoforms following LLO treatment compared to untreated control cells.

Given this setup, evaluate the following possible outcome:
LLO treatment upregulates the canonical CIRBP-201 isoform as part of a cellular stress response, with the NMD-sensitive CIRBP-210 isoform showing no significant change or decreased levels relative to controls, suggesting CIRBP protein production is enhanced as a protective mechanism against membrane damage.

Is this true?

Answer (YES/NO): NO